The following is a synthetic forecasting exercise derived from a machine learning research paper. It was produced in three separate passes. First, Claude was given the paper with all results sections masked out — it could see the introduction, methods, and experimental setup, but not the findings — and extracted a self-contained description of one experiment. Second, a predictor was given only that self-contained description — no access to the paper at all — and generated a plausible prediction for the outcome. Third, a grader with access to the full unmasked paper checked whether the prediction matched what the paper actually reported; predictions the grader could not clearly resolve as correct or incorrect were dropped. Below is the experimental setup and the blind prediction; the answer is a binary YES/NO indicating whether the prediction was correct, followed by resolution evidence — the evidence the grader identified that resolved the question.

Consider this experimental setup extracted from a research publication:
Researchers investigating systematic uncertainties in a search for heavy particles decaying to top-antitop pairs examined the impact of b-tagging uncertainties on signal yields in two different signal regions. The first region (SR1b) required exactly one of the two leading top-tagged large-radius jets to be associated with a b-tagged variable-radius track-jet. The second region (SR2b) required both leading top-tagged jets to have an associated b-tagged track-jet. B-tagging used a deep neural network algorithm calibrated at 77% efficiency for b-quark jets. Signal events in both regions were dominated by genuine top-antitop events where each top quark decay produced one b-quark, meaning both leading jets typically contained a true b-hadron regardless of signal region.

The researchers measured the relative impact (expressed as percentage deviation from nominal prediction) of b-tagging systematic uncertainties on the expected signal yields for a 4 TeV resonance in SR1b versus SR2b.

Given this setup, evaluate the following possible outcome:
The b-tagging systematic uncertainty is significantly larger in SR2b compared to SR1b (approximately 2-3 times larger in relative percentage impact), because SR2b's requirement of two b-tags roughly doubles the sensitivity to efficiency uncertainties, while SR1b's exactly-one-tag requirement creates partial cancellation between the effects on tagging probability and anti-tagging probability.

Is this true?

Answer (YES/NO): NO